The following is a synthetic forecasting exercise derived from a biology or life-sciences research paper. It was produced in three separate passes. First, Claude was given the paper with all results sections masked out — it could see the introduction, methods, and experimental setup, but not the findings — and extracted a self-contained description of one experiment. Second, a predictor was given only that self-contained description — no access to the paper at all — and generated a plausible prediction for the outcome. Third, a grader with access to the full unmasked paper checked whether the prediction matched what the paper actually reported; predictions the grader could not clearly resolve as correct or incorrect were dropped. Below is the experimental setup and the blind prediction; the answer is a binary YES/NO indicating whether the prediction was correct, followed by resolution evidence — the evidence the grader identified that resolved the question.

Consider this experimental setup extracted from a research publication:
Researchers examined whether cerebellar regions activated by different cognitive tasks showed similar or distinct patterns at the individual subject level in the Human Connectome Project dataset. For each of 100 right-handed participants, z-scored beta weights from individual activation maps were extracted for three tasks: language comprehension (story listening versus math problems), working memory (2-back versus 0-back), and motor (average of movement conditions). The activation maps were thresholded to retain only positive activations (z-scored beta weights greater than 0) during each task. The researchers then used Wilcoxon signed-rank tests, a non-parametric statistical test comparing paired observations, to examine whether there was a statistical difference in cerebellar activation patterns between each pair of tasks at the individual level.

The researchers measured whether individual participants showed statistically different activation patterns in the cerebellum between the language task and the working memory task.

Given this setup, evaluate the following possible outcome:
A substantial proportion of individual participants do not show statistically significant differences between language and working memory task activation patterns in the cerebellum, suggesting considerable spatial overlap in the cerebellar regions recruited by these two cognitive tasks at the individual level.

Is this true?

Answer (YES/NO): NO